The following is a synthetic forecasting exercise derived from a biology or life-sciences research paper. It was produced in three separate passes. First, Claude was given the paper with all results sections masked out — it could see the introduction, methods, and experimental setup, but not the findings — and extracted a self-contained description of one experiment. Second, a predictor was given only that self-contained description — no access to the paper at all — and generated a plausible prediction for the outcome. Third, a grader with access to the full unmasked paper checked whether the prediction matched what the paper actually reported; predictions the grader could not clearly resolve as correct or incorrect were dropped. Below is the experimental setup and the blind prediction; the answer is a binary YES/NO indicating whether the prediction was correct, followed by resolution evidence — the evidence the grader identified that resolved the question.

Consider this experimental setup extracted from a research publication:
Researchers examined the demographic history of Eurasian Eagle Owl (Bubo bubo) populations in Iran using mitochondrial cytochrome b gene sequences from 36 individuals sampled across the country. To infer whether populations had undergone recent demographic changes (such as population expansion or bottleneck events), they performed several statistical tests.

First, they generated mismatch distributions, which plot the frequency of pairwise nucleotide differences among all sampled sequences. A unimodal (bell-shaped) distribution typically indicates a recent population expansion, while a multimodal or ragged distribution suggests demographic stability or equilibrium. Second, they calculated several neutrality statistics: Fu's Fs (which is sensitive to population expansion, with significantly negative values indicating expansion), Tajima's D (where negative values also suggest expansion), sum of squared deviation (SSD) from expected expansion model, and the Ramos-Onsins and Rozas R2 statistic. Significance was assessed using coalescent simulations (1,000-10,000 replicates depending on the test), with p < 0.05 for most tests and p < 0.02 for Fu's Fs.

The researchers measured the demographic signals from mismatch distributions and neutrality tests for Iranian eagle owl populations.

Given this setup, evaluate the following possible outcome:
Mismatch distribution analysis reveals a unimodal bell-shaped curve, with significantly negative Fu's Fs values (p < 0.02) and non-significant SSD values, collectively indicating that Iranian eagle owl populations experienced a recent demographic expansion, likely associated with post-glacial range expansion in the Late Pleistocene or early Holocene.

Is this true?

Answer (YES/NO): NO